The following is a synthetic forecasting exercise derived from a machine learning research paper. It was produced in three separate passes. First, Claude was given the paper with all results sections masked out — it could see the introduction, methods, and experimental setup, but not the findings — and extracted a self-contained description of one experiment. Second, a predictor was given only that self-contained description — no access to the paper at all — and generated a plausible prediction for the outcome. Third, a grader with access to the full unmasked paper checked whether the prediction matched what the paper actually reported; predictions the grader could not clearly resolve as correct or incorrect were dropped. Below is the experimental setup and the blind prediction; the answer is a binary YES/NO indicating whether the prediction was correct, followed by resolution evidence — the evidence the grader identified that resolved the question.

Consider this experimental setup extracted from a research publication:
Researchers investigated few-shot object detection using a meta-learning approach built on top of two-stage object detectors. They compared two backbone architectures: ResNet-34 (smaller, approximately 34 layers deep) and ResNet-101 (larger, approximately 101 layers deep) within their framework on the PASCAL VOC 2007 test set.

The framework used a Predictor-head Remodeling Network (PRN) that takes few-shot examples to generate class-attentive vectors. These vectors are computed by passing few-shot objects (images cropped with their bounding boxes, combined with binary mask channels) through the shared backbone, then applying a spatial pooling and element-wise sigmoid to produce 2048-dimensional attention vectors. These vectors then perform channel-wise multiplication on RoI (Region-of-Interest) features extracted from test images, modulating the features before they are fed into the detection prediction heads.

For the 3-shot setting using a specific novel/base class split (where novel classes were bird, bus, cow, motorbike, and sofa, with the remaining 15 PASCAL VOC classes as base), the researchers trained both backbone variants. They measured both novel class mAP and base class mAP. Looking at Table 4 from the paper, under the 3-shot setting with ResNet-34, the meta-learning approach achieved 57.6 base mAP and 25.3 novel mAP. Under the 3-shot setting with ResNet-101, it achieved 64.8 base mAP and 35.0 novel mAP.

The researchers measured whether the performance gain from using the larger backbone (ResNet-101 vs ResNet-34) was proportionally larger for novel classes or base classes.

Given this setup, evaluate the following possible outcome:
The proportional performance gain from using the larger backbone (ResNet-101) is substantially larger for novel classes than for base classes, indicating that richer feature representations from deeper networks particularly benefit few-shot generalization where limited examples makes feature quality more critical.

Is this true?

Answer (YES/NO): YES